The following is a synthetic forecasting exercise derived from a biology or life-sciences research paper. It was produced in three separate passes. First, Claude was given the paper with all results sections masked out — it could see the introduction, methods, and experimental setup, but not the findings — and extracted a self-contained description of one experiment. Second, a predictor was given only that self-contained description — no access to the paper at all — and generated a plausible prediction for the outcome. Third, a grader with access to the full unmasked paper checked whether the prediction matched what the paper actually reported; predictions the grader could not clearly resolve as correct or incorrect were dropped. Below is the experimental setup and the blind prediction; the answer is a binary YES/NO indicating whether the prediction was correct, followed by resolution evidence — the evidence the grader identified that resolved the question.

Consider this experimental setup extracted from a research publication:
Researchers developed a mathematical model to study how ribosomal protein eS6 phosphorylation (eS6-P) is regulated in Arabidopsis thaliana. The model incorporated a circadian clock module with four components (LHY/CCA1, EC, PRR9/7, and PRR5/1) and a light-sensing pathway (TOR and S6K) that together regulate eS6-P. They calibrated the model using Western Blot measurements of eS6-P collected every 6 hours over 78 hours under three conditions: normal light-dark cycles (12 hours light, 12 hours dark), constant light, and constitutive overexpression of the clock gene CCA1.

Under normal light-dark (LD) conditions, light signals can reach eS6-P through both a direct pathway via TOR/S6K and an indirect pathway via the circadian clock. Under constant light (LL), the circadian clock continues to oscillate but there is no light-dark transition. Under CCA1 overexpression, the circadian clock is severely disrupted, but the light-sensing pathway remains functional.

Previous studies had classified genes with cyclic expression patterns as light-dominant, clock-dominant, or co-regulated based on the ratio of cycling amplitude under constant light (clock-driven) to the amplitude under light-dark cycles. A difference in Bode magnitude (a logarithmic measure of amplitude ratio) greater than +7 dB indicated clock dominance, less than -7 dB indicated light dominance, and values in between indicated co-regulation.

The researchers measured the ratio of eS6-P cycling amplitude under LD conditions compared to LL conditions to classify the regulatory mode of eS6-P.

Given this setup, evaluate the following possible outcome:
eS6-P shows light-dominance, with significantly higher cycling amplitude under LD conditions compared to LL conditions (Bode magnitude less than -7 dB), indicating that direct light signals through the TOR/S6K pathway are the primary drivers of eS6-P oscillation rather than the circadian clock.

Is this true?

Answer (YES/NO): NO